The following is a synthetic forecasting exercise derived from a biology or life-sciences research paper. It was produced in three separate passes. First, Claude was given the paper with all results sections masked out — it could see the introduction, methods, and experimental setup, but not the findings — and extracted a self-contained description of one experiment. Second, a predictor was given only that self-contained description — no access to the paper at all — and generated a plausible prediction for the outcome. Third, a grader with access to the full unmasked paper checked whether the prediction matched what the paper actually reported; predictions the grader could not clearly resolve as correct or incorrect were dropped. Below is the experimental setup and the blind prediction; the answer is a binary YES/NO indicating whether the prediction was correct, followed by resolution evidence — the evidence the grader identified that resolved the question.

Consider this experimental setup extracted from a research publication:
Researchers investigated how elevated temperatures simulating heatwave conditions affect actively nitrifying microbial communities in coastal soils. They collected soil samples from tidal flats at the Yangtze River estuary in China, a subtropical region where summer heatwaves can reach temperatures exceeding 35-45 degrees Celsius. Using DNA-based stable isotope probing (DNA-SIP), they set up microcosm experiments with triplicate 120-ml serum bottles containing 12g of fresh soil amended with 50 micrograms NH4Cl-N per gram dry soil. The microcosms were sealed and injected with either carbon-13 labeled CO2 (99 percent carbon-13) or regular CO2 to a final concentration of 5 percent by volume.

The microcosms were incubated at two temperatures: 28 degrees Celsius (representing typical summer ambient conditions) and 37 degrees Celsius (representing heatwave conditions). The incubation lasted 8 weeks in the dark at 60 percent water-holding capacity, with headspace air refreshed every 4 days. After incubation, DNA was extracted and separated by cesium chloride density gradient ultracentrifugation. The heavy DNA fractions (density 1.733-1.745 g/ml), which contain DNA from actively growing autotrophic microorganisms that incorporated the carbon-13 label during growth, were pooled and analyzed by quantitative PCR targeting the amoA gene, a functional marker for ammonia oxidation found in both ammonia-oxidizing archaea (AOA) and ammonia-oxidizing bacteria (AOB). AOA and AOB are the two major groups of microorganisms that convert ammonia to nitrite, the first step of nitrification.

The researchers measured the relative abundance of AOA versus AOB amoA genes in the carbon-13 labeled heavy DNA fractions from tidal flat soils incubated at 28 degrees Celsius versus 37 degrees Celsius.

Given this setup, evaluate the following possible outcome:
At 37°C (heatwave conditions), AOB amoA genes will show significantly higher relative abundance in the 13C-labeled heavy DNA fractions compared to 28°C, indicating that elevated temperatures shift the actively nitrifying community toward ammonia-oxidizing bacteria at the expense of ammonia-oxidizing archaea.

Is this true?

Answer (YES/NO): NO